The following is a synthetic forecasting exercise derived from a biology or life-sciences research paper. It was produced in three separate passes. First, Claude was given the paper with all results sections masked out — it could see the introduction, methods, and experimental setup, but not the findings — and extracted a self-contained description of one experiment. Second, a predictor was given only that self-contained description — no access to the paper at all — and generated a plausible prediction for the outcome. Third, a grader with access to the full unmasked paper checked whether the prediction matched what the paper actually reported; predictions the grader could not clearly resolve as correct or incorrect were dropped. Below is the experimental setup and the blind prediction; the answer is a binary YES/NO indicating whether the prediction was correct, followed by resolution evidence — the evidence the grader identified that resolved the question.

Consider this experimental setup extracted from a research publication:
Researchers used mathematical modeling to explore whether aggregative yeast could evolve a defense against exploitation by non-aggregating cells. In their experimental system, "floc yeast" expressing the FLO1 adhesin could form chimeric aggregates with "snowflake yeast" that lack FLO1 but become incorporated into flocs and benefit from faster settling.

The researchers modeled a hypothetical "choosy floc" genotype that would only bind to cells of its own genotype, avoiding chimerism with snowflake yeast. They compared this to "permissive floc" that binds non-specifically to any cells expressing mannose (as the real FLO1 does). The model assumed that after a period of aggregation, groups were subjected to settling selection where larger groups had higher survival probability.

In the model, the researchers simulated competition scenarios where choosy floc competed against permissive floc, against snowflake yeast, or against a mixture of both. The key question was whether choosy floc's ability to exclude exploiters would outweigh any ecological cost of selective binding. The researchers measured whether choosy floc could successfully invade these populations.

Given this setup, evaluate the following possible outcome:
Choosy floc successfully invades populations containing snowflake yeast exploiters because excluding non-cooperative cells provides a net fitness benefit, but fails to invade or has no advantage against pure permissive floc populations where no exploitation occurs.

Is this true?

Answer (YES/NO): NO